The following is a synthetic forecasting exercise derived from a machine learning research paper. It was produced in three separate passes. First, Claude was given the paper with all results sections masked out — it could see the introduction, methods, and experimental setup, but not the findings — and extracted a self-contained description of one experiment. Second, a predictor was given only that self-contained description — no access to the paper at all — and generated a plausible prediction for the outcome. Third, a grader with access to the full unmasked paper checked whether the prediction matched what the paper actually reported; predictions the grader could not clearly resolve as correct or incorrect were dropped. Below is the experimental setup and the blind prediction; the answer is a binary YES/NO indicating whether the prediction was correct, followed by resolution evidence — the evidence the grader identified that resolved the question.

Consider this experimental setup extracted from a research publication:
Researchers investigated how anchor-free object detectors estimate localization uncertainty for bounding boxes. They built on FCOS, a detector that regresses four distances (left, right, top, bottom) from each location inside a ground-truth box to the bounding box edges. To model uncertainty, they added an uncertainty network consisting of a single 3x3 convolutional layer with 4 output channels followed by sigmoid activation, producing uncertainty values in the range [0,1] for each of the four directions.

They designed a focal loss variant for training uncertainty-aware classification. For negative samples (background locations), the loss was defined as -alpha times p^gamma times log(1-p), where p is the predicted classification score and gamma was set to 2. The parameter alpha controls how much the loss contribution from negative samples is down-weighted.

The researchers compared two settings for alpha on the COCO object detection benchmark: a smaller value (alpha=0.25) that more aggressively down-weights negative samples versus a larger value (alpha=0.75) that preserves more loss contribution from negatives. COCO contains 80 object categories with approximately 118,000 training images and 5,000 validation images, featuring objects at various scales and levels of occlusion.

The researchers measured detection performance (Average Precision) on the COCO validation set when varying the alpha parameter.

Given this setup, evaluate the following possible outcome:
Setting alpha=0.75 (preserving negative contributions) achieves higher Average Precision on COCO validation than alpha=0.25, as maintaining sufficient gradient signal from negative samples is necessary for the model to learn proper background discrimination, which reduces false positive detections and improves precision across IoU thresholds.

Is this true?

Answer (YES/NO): NO